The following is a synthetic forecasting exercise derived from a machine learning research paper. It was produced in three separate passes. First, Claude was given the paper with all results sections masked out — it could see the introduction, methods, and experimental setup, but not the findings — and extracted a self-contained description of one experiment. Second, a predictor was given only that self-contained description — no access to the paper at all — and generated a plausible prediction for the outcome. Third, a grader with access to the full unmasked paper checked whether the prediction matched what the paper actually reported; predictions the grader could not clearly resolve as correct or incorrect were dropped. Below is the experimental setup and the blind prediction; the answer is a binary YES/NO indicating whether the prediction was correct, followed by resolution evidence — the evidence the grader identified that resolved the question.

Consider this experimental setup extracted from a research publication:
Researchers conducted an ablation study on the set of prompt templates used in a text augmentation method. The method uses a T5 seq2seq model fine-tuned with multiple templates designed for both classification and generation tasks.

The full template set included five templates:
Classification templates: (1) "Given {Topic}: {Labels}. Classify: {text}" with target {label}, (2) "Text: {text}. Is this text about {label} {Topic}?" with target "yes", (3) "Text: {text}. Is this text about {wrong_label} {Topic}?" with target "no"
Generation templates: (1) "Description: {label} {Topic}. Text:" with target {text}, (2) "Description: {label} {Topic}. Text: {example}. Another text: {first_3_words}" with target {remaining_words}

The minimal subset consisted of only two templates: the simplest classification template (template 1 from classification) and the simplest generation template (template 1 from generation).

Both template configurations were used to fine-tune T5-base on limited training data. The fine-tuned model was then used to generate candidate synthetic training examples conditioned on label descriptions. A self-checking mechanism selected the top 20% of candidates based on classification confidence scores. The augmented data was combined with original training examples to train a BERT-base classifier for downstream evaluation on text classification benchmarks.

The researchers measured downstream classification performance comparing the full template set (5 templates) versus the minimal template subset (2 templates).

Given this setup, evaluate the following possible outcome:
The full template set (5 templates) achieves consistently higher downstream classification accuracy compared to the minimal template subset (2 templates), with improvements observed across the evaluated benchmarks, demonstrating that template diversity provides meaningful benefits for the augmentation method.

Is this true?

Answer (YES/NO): NO